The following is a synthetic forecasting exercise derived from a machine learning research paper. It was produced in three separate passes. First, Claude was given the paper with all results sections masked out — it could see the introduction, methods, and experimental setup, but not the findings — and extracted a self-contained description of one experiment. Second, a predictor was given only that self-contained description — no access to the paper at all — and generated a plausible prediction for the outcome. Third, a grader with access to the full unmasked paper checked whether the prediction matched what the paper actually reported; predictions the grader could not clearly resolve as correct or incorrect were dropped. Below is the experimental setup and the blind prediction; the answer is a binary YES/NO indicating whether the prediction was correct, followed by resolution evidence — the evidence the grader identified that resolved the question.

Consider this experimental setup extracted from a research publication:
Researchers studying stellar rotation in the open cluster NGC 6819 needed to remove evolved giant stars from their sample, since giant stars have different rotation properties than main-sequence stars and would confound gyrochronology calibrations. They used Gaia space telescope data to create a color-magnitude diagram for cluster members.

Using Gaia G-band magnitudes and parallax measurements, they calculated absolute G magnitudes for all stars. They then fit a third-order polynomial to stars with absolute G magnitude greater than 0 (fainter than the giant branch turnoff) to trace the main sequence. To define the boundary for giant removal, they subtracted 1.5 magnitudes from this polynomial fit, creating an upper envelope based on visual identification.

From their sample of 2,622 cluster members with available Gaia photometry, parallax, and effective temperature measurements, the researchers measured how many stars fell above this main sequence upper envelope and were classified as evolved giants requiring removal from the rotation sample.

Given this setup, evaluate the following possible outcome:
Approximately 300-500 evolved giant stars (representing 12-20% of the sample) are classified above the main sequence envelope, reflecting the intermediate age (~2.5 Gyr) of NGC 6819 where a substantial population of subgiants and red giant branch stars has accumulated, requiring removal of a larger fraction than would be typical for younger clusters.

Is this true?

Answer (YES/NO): NO